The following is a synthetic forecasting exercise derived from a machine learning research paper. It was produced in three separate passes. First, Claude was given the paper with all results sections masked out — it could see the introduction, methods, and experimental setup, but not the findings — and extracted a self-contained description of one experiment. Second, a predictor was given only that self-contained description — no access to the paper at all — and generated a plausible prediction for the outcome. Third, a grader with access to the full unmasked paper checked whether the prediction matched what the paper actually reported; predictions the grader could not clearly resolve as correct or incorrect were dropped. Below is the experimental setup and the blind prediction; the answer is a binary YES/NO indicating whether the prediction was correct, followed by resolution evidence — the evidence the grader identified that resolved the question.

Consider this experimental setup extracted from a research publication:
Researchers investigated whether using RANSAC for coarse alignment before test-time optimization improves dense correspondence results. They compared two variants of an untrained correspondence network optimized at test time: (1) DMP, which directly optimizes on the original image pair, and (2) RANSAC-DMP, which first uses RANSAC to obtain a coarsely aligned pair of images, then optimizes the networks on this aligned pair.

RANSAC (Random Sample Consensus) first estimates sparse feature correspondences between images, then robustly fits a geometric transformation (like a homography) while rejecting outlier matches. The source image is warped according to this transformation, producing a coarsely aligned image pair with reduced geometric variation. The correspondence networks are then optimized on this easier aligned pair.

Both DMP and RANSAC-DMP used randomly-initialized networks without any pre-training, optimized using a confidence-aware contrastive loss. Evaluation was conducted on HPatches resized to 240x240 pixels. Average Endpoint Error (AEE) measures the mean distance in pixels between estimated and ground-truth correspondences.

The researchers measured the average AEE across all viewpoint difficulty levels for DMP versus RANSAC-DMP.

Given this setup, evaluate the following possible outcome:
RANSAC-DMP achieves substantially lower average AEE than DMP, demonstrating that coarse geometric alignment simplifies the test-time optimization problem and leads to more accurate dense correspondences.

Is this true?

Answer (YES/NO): YES